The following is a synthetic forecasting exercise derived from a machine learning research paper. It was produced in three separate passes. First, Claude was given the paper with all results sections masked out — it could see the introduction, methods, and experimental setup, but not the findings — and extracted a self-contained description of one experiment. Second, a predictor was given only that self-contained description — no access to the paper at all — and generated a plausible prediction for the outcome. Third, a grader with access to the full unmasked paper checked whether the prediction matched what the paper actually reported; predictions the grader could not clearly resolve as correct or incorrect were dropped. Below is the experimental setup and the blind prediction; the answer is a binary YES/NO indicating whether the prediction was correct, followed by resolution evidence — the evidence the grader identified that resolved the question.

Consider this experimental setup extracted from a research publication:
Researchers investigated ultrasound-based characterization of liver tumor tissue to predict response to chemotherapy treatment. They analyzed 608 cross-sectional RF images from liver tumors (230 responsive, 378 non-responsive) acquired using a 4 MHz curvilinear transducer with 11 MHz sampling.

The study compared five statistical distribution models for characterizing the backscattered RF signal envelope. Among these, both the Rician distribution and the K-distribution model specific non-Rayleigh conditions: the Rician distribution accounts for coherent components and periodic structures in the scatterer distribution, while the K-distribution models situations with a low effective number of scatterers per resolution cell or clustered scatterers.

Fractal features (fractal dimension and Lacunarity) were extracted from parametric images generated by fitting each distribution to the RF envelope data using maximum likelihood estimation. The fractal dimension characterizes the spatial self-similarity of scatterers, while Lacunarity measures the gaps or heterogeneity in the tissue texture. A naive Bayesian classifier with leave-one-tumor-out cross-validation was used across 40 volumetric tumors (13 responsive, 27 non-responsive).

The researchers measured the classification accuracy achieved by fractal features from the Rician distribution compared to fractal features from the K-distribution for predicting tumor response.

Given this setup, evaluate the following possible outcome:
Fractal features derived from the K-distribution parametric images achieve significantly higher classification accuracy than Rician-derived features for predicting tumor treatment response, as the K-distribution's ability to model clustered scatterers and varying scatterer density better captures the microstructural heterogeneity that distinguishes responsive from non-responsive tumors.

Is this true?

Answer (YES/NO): NO